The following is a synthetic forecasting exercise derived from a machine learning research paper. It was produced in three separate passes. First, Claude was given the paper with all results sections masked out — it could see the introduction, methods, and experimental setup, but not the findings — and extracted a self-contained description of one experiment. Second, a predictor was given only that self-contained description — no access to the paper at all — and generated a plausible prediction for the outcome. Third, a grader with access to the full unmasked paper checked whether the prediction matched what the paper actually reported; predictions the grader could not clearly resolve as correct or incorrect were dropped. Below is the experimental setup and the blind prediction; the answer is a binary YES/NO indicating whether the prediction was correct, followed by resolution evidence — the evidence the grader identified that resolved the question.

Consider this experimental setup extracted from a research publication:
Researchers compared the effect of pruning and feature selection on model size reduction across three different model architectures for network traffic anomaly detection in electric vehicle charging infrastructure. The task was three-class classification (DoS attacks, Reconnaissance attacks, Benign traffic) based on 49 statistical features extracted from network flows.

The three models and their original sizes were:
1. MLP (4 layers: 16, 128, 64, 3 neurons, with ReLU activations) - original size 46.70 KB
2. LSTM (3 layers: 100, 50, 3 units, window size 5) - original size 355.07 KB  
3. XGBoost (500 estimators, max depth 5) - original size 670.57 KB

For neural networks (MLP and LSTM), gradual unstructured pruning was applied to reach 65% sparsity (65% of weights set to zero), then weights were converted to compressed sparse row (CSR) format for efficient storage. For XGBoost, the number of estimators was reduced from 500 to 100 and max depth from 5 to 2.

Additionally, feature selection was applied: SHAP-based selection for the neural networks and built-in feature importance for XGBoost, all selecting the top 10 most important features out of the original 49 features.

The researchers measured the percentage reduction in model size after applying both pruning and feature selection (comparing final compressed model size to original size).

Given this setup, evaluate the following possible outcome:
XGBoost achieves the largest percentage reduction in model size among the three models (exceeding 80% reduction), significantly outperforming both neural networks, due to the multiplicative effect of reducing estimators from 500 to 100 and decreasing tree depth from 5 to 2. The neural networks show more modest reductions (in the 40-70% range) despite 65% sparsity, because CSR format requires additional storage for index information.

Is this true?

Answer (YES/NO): NO